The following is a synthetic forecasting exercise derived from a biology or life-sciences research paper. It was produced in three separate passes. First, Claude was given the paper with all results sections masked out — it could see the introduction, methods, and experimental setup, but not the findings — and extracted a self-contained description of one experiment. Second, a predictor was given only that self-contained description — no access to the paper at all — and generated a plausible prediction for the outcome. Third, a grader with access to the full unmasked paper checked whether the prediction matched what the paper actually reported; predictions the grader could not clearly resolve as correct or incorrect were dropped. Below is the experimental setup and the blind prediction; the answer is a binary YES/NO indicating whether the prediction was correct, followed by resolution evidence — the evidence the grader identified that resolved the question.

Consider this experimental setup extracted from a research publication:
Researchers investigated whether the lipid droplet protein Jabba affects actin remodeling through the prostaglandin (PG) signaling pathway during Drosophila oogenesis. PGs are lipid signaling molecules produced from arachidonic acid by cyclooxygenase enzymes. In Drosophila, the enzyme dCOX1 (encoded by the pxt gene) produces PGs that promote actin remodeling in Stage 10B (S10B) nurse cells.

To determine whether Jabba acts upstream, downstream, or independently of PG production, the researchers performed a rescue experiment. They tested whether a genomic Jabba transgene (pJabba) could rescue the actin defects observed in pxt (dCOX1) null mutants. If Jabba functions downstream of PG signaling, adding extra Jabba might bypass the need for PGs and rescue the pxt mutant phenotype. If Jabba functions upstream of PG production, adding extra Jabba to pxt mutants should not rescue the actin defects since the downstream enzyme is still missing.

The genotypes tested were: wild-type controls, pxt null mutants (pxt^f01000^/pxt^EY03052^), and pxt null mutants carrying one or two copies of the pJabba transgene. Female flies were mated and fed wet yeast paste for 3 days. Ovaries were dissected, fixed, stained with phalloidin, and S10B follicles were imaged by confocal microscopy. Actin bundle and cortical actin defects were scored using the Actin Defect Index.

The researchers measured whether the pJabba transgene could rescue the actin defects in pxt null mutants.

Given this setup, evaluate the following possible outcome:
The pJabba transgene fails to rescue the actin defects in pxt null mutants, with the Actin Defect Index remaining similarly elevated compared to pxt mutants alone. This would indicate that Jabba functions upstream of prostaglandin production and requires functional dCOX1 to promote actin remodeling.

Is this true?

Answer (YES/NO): NO